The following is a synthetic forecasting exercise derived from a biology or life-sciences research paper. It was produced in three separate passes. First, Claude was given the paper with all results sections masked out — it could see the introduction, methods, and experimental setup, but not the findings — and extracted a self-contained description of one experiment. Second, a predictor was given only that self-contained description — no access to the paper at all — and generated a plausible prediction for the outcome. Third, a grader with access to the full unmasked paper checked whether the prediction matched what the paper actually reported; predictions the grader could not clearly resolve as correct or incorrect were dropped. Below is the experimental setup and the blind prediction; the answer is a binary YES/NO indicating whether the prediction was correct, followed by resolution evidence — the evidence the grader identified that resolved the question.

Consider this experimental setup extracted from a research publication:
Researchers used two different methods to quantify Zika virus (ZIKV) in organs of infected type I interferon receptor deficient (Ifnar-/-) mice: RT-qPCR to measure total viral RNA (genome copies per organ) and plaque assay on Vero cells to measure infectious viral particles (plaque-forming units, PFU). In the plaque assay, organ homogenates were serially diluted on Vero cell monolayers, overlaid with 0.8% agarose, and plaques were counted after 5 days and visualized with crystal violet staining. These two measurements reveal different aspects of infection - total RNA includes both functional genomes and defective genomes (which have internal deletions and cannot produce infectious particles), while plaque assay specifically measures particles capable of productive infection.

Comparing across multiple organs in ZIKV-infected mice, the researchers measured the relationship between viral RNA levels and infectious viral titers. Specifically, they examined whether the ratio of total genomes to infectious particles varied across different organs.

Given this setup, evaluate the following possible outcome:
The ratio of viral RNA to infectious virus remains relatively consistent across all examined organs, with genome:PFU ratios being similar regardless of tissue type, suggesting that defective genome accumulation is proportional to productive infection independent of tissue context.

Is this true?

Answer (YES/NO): NO